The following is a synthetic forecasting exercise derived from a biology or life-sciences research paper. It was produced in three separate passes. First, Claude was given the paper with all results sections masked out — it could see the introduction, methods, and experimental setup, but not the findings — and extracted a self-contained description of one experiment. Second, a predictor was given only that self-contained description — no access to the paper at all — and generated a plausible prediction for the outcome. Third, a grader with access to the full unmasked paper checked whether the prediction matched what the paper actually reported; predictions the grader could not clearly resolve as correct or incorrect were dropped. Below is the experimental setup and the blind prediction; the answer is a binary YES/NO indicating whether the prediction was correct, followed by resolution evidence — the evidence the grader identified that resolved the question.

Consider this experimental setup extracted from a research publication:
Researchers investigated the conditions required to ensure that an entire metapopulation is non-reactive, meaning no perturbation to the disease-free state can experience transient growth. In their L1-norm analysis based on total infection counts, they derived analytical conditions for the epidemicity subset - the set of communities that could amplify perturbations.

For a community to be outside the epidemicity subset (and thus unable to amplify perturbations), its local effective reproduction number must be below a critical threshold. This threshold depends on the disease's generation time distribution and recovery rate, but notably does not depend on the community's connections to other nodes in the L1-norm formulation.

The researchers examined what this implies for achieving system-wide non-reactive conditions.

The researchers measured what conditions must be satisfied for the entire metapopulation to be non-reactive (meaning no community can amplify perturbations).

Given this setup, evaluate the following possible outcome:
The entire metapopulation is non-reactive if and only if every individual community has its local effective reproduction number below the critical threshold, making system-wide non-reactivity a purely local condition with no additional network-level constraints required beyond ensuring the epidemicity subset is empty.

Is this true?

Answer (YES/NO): YES